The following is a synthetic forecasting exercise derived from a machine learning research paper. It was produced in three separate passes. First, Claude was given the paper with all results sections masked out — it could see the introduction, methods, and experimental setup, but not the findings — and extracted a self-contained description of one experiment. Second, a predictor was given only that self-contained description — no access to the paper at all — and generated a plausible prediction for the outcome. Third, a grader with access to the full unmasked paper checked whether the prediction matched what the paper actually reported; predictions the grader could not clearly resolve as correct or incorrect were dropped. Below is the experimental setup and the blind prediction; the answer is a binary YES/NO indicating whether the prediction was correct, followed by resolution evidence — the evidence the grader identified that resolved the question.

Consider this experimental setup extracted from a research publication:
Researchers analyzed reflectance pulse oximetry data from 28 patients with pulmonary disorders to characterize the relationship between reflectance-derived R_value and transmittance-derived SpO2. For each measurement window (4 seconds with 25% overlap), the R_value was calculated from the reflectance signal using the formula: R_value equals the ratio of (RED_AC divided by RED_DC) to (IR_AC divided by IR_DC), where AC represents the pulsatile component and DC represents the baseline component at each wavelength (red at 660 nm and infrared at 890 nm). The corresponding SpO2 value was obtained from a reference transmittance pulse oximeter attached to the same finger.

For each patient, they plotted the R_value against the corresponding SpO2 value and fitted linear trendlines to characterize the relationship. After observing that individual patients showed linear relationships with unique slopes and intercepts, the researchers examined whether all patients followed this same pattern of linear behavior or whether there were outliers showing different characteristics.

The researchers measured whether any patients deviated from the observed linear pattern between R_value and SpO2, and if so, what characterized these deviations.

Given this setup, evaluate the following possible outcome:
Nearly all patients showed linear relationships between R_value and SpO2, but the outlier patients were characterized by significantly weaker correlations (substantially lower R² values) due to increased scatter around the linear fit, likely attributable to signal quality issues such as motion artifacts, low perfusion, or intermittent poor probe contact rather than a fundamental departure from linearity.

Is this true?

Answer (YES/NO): NO